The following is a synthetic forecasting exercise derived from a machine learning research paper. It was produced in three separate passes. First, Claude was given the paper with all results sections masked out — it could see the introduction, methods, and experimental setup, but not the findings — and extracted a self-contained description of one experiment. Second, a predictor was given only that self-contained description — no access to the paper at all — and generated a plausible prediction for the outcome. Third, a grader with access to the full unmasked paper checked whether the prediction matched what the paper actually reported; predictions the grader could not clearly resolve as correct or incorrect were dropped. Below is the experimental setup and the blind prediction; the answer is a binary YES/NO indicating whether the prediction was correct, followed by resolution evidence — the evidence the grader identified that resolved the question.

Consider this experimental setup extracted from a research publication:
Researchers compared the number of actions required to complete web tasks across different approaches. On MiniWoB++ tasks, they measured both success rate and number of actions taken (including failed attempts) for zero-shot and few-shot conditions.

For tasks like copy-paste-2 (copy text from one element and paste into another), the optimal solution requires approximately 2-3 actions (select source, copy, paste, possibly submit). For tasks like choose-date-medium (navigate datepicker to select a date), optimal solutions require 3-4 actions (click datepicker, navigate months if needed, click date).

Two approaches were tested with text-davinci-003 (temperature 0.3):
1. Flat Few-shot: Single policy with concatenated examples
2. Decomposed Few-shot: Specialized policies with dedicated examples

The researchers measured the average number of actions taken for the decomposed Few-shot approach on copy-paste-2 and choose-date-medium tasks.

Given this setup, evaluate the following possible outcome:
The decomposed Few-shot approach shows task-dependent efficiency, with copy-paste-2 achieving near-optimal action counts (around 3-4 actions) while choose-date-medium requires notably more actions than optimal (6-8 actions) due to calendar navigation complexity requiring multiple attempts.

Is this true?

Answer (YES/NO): NO